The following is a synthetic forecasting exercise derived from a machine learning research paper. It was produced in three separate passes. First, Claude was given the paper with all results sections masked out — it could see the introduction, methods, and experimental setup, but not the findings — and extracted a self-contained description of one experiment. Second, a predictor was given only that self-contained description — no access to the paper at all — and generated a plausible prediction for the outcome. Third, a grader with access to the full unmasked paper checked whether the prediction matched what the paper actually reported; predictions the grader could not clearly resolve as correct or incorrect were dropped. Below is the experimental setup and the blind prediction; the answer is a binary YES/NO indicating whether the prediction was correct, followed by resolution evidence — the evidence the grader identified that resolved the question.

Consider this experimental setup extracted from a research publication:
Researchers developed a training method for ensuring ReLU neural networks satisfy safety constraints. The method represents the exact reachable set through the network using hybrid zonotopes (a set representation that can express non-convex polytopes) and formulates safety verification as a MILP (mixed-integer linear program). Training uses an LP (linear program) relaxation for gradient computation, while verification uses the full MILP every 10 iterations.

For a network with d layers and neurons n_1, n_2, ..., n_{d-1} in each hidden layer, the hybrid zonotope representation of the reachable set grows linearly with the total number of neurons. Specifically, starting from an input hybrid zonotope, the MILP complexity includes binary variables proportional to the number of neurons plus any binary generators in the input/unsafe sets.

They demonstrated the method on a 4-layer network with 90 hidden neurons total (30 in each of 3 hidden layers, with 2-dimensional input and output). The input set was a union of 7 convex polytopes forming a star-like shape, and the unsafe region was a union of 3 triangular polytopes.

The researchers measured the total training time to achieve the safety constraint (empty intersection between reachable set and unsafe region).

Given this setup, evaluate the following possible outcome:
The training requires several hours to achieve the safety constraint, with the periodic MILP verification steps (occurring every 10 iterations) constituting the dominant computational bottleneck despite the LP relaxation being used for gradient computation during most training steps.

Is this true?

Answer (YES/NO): NO